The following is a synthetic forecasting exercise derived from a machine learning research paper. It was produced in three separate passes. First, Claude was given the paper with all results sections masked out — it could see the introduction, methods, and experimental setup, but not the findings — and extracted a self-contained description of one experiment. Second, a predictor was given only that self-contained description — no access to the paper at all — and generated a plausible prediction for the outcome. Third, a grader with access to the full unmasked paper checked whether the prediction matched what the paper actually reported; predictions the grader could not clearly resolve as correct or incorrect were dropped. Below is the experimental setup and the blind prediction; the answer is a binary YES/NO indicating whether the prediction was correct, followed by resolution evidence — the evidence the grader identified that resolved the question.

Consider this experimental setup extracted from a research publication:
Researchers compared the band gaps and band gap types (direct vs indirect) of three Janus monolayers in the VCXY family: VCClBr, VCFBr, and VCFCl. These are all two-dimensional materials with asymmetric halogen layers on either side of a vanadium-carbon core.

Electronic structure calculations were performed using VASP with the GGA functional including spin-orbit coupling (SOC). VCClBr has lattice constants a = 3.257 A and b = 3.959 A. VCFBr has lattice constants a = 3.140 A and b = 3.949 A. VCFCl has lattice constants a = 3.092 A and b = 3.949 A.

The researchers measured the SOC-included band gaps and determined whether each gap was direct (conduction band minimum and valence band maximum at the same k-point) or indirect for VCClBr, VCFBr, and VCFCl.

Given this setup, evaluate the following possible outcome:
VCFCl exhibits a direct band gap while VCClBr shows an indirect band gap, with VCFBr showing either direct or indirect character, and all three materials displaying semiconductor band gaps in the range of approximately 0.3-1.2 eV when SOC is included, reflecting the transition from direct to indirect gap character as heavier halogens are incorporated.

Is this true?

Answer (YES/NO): NO